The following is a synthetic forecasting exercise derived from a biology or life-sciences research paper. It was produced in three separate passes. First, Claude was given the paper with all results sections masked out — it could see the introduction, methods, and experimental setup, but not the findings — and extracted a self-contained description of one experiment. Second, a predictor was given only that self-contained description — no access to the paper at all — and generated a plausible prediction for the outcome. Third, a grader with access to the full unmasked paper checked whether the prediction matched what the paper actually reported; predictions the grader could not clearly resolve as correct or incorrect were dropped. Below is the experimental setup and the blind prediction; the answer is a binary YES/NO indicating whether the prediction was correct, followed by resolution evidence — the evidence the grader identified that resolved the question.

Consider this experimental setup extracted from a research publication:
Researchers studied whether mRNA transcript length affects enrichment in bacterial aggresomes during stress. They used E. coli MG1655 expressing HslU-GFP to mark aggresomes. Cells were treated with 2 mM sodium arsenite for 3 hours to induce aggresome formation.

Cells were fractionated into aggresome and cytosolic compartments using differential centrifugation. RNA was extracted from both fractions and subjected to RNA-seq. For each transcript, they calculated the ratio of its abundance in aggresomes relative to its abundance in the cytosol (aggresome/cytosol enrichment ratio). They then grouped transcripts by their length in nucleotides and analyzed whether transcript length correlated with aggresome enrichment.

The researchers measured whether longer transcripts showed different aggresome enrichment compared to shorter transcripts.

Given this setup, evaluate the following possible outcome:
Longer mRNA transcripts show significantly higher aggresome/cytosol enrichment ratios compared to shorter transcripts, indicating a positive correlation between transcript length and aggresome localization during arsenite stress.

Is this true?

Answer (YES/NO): YES